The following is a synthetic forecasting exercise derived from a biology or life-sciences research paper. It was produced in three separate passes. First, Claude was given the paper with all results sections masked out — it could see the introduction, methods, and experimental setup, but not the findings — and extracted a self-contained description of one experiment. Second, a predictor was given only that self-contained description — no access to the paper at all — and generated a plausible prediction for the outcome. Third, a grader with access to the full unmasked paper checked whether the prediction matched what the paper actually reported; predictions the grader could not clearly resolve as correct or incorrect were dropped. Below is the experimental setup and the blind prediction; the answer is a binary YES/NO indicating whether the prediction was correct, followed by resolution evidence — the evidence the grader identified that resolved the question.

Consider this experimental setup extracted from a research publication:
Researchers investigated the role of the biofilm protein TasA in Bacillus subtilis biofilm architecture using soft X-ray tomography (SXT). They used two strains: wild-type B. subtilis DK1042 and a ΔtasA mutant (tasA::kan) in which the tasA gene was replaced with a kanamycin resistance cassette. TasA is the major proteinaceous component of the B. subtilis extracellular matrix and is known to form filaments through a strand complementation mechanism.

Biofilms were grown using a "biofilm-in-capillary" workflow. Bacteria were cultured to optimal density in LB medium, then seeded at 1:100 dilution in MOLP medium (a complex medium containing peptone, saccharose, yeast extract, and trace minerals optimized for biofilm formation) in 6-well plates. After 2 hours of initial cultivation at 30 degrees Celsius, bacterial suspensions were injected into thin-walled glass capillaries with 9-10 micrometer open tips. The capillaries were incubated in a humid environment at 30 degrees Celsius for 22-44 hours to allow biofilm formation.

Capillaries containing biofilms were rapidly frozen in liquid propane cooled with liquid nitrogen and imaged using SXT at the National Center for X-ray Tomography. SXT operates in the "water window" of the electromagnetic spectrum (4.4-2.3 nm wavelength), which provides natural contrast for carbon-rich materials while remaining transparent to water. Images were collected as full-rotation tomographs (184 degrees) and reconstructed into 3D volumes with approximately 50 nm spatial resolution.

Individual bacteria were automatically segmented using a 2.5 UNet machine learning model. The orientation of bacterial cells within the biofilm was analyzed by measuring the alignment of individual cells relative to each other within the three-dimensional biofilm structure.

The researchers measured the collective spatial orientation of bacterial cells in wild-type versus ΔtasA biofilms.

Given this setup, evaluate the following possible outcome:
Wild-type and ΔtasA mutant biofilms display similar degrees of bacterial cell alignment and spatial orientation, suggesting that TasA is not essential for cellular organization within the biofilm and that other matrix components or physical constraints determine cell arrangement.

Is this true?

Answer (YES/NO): NO